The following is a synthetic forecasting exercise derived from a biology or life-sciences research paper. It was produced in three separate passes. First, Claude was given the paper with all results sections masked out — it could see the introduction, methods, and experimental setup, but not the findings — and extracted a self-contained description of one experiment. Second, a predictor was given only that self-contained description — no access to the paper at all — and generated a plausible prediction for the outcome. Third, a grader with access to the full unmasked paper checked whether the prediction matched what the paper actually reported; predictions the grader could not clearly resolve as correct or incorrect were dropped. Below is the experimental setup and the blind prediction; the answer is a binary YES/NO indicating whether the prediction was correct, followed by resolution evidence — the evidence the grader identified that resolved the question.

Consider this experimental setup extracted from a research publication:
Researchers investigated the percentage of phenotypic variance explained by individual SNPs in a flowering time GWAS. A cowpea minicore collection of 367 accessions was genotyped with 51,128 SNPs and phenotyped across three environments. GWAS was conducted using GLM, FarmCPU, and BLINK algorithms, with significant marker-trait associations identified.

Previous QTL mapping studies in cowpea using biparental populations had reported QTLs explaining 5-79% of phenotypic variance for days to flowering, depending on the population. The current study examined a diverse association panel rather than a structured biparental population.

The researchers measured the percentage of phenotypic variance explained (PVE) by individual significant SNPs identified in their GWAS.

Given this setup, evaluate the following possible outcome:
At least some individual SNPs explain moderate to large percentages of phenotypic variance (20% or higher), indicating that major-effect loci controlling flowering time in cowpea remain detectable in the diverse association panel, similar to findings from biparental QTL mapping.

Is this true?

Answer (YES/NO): NO